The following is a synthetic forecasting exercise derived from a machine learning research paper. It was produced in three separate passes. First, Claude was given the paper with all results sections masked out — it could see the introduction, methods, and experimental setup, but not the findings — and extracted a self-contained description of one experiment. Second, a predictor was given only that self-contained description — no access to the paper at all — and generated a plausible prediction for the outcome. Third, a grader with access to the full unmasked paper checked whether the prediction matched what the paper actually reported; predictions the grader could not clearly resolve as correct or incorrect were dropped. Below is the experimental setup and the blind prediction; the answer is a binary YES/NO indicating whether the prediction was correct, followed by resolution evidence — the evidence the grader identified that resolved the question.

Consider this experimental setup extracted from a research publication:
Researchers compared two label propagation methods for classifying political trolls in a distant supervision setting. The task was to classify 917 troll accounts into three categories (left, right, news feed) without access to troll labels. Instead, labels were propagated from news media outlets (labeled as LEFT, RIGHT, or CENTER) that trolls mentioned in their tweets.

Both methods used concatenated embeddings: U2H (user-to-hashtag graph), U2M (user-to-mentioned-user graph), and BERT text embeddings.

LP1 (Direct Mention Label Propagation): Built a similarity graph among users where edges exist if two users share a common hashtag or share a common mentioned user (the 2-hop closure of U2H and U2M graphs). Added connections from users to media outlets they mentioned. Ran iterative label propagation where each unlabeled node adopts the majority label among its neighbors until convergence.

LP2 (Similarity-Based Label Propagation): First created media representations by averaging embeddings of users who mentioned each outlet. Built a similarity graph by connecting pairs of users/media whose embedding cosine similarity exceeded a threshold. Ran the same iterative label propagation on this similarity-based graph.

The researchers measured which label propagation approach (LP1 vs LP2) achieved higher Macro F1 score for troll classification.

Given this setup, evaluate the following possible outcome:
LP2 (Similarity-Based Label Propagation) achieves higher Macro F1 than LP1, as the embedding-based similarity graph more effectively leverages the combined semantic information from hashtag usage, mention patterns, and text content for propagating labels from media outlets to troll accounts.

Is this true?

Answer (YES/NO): YES